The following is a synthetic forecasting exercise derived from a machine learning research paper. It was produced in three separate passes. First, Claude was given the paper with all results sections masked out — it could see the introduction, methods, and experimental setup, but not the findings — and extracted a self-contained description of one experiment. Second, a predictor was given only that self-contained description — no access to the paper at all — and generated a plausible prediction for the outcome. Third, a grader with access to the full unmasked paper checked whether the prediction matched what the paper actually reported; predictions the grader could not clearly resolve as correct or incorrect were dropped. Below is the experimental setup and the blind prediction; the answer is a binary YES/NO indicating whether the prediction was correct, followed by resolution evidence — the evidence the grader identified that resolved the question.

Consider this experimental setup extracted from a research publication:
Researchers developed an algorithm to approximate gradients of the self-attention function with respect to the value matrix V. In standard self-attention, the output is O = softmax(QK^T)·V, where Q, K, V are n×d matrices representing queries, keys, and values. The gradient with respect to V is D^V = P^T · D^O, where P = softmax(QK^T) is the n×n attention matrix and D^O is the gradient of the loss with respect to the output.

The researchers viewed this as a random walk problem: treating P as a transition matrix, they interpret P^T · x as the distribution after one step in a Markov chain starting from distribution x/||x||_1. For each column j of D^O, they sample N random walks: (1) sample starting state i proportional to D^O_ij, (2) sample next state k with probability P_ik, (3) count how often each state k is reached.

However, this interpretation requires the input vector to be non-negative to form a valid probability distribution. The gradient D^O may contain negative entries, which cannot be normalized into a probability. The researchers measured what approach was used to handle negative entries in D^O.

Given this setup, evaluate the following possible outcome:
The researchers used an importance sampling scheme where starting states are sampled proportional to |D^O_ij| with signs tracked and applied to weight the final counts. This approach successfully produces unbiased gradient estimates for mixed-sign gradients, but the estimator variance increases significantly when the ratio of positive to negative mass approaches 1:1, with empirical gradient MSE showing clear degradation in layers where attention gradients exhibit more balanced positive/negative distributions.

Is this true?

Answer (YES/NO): NO